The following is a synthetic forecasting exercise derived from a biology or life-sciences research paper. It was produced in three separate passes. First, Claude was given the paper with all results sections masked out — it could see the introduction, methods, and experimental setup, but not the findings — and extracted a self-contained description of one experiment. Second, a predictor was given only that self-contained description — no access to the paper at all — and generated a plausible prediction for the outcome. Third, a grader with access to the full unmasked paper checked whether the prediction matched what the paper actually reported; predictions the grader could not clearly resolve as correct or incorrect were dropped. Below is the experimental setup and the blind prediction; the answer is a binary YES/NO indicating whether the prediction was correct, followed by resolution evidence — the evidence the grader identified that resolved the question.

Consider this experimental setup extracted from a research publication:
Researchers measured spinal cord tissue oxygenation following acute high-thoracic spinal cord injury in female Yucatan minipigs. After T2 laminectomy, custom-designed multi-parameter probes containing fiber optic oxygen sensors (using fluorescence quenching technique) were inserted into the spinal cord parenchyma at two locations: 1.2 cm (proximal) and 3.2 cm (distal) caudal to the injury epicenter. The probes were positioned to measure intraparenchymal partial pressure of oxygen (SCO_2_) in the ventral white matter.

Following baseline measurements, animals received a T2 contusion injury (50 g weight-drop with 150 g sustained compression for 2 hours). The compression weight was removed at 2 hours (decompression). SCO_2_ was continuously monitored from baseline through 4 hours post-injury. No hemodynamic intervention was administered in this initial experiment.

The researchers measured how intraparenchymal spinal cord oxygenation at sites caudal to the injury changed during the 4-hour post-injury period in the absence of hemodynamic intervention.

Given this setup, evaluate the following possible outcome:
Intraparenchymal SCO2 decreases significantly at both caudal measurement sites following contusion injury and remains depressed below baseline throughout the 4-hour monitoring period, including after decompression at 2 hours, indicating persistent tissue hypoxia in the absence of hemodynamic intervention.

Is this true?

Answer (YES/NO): NO